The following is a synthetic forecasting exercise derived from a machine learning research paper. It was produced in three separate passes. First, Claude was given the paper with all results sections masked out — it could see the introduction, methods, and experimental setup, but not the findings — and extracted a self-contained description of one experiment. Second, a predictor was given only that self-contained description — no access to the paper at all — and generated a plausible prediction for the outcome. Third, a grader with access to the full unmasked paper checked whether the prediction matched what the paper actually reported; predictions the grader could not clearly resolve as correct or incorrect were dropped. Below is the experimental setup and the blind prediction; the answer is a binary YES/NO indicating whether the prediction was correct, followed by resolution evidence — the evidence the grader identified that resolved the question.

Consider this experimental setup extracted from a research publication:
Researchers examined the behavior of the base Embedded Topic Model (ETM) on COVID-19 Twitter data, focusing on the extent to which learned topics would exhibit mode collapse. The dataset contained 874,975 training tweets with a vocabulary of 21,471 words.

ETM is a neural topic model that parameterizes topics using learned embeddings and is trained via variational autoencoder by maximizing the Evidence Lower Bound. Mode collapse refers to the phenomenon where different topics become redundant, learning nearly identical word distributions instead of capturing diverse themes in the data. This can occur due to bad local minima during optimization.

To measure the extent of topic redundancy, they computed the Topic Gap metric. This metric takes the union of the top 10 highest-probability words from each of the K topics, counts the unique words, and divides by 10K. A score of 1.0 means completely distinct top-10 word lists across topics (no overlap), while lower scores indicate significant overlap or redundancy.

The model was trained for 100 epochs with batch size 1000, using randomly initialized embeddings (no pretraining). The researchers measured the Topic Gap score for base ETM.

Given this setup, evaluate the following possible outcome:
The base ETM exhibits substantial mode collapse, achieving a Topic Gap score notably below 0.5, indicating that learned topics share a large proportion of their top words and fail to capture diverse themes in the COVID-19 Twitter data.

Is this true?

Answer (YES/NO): YES